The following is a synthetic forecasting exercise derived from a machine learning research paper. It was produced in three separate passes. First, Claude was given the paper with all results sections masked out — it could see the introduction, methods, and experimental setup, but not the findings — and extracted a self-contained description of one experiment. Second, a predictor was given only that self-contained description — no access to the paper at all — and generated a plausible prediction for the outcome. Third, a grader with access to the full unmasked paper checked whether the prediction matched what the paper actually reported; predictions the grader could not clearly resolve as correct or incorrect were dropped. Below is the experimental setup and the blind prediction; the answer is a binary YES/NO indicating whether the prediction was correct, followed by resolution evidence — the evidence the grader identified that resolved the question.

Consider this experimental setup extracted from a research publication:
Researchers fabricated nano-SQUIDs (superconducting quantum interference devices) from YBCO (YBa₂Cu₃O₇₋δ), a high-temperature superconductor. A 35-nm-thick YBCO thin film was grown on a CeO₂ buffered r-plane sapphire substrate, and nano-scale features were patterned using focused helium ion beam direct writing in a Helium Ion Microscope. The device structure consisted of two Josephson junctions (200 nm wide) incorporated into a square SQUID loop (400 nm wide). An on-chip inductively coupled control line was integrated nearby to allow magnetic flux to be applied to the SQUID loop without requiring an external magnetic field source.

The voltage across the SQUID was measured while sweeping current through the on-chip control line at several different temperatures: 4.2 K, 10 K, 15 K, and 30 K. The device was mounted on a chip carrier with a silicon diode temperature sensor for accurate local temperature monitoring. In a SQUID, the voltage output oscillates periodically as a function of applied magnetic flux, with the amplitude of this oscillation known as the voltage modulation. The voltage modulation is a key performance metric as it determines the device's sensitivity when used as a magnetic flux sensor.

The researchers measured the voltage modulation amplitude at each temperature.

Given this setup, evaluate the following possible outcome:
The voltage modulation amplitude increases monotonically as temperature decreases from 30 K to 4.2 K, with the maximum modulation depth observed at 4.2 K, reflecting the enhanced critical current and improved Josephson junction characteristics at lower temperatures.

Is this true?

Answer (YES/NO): YES